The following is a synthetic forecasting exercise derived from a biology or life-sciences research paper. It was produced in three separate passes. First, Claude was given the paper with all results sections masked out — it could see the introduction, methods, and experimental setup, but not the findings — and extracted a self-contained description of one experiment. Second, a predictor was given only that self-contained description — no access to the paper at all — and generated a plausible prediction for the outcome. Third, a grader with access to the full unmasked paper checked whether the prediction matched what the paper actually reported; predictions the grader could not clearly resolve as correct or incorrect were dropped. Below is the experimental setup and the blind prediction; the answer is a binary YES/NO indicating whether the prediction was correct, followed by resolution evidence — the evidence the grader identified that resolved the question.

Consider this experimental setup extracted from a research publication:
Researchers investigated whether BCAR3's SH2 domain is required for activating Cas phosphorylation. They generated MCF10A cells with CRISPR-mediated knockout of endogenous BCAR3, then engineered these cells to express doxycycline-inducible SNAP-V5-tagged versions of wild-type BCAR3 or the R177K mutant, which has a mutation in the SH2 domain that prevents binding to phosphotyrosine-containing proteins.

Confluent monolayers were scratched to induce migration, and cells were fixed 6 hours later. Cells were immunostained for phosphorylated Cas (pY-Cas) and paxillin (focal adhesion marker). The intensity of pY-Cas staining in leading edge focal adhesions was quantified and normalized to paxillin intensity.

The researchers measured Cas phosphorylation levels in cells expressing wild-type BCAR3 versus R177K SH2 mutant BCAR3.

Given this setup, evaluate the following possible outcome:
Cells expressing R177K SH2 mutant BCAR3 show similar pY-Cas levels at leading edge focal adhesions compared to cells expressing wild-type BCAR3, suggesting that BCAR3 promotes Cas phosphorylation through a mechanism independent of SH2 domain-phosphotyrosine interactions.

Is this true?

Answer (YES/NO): NO